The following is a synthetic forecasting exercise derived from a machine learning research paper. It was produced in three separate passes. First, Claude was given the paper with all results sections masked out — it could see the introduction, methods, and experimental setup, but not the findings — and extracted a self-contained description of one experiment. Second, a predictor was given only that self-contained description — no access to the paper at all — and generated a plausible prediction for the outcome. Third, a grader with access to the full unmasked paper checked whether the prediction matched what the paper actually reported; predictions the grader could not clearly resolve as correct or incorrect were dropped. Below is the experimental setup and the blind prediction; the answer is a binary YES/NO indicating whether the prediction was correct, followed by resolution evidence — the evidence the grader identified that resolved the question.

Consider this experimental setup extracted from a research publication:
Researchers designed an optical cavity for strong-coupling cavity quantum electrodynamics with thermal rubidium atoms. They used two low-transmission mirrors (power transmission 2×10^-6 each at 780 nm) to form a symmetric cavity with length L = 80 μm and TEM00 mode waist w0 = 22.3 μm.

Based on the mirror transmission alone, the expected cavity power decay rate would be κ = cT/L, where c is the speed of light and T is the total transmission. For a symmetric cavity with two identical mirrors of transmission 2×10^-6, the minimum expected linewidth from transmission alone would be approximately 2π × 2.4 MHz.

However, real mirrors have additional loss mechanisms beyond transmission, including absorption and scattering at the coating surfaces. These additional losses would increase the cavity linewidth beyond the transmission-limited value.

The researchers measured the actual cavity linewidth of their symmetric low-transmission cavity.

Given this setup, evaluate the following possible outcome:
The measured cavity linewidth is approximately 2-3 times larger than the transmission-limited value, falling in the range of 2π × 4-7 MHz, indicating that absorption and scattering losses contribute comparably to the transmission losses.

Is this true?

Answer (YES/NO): NO